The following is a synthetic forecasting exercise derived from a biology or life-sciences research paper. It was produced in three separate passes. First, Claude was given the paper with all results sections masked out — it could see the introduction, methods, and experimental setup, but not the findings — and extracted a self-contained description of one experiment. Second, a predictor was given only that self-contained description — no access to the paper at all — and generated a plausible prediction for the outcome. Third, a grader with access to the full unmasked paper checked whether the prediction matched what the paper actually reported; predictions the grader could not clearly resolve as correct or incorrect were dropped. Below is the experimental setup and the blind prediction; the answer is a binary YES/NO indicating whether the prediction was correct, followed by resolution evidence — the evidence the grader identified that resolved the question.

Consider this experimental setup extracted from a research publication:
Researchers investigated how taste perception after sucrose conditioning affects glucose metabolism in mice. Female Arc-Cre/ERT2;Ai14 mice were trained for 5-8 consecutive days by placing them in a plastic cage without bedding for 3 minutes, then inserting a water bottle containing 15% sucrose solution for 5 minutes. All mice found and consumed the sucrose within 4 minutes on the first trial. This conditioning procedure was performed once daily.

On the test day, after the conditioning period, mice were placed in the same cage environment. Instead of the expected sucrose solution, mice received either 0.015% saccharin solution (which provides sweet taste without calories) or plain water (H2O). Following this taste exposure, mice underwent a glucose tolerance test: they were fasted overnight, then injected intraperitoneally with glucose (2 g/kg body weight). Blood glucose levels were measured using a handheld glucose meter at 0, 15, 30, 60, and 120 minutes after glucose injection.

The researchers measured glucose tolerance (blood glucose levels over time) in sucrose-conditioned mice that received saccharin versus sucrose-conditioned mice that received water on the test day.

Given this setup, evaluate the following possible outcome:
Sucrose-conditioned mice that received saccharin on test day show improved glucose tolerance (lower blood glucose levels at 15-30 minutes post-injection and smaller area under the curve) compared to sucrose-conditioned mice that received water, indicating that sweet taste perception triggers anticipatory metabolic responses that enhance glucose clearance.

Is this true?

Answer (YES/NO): NO